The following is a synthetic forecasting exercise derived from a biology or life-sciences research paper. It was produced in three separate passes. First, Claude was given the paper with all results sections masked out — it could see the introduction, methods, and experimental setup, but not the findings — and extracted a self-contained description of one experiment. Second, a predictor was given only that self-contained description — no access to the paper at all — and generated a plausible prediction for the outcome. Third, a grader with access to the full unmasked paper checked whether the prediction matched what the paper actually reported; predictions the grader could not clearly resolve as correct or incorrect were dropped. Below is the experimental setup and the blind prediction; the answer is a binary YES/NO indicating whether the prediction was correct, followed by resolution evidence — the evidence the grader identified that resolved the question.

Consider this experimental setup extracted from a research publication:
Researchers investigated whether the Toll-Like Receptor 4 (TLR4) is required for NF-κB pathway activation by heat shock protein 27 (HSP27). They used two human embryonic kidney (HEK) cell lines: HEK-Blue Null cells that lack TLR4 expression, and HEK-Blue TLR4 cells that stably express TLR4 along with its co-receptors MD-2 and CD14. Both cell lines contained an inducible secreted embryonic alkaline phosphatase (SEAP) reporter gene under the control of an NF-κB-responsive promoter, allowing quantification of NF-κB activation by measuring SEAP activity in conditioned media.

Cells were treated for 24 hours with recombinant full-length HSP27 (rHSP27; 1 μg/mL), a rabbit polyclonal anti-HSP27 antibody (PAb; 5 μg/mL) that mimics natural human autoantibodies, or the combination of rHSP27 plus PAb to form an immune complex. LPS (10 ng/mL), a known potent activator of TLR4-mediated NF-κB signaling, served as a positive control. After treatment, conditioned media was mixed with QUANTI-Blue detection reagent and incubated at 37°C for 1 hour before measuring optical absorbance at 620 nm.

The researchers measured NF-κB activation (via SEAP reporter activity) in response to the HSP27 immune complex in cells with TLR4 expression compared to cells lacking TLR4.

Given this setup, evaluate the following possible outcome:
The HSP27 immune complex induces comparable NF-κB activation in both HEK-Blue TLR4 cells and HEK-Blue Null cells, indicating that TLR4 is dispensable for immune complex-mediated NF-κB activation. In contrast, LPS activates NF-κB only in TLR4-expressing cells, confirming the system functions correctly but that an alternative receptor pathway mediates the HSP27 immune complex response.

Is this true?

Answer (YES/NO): NO